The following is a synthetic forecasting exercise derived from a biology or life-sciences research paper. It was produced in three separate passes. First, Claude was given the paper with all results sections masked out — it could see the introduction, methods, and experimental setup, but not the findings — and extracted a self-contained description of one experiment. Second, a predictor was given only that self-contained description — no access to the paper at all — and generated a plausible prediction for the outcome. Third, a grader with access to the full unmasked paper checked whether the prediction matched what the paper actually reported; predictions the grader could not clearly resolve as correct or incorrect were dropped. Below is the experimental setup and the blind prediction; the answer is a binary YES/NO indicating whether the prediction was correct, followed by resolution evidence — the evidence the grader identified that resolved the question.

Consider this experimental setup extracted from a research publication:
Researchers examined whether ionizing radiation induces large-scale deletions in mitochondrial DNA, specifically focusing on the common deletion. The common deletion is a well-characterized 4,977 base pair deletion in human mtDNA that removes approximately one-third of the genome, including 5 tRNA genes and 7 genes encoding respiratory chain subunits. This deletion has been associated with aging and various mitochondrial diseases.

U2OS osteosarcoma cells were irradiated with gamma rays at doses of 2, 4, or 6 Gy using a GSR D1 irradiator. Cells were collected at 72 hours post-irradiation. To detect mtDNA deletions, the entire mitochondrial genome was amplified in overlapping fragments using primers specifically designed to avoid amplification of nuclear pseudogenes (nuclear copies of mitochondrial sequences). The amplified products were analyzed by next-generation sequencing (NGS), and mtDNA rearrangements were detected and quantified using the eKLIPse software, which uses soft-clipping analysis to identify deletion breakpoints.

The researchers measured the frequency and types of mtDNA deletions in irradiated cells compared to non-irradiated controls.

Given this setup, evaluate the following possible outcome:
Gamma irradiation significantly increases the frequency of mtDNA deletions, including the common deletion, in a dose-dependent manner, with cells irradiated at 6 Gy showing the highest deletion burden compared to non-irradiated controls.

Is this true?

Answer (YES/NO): NO